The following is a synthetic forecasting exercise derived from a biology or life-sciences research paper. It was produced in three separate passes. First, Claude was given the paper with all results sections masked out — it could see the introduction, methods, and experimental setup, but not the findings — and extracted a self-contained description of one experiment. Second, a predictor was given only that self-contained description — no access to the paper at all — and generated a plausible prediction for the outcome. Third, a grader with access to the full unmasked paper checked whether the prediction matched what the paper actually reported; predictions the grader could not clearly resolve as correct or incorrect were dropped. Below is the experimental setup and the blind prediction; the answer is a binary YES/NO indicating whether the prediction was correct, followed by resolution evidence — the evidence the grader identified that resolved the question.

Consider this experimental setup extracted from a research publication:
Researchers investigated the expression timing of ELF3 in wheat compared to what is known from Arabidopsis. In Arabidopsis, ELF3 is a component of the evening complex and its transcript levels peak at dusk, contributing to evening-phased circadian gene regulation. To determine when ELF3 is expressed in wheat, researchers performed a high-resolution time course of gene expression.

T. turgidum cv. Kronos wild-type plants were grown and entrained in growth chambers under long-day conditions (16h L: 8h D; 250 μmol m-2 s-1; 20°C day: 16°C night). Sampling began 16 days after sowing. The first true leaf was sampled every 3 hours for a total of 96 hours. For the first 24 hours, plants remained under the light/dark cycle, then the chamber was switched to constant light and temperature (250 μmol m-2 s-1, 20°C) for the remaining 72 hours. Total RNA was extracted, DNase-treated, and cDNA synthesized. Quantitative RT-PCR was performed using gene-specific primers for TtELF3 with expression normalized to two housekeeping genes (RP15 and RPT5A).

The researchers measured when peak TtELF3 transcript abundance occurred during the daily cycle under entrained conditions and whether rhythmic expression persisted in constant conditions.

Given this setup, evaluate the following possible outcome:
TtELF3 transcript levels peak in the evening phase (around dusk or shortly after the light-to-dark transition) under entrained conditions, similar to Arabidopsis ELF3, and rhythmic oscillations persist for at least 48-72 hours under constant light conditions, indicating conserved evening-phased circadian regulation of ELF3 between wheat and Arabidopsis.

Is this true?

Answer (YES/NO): NO